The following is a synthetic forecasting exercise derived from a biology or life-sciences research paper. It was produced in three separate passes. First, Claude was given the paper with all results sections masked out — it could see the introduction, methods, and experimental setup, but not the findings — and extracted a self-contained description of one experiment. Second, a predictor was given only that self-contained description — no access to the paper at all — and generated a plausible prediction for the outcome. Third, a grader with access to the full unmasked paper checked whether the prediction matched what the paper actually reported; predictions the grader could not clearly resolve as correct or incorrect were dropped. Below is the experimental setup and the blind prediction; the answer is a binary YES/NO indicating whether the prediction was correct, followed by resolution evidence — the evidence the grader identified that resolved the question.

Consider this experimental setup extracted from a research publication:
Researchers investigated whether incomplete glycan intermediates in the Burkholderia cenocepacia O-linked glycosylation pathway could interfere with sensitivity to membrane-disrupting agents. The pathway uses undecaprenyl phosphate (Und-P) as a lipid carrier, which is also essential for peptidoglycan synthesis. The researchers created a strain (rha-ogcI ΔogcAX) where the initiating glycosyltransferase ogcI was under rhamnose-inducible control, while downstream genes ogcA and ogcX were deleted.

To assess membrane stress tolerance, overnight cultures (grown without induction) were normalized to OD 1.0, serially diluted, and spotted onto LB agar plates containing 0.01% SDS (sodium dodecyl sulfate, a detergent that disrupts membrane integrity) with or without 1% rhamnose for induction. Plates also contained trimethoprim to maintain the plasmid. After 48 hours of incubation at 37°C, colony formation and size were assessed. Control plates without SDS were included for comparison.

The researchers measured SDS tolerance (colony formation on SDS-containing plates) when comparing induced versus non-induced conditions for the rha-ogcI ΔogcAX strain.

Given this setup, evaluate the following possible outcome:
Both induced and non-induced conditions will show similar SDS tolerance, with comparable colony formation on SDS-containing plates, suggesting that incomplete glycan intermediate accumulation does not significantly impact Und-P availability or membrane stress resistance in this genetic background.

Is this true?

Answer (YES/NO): NO